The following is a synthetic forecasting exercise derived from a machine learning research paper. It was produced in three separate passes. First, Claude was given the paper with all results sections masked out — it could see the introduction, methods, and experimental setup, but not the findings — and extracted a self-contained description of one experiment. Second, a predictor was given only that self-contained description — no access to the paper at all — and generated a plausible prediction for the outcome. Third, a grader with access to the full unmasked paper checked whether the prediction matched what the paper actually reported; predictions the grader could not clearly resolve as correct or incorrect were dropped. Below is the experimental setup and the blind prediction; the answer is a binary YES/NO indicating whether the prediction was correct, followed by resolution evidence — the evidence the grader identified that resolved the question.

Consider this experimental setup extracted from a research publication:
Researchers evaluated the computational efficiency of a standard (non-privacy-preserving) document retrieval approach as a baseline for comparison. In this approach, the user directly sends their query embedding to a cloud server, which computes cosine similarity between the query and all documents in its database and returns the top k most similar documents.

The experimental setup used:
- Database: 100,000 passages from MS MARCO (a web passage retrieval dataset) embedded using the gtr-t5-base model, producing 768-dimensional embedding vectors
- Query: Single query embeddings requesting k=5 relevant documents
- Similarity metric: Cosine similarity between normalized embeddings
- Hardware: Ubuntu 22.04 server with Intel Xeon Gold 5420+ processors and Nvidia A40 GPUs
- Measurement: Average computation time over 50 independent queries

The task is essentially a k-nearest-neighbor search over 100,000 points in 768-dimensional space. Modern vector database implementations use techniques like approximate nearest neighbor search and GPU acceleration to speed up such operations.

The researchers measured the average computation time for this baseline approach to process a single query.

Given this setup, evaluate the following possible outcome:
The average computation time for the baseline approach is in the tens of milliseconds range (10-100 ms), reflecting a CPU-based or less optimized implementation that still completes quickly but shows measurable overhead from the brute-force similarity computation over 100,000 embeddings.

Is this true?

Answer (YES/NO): NO